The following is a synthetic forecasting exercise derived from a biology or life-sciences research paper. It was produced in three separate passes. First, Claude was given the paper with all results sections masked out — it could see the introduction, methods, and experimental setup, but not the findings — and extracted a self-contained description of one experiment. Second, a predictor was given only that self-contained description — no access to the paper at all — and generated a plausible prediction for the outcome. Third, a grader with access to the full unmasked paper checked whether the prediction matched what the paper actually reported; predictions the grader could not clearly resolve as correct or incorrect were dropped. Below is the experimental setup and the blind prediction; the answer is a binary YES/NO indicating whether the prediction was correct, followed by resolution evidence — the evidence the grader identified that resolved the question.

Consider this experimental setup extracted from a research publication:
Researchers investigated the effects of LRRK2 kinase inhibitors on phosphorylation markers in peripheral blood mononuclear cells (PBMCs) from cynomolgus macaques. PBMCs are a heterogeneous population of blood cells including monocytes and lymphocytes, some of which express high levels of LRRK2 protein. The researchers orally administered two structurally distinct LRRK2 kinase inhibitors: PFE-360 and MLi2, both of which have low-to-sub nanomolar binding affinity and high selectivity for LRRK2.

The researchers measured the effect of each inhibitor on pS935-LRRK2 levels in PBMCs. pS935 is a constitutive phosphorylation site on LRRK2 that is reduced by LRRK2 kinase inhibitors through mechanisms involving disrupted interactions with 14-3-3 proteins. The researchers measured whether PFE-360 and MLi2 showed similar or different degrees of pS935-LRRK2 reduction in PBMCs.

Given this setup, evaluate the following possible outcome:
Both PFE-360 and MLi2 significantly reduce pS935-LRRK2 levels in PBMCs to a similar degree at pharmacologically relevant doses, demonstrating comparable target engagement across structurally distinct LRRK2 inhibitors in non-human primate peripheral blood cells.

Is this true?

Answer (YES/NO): NO